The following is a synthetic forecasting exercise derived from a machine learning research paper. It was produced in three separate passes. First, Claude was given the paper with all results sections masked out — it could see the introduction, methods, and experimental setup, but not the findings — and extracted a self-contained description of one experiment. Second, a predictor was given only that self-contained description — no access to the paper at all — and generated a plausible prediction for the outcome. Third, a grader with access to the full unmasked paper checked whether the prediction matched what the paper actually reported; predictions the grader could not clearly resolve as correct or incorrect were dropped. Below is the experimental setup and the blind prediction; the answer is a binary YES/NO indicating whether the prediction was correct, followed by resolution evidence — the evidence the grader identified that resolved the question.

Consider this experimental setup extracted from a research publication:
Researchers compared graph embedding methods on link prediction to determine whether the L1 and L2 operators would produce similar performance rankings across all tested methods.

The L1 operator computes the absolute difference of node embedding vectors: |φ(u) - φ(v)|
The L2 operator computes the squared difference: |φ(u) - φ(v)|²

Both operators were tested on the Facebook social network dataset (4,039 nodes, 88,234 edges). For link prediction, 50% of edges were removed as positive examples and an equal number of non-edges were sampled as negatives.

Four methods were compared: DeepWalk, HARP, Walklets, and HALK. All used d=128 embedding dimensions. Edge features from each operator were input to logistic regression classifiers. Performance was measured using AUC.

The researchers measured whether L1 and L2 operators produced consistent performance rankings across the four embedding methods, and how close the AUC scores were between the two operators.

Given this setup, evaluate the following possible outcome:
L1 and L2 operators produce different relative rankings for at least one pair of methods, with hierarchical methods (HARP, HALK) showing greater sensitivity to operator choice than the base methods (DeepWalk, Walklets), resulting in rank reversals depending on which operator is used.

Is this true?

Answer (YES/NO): NO